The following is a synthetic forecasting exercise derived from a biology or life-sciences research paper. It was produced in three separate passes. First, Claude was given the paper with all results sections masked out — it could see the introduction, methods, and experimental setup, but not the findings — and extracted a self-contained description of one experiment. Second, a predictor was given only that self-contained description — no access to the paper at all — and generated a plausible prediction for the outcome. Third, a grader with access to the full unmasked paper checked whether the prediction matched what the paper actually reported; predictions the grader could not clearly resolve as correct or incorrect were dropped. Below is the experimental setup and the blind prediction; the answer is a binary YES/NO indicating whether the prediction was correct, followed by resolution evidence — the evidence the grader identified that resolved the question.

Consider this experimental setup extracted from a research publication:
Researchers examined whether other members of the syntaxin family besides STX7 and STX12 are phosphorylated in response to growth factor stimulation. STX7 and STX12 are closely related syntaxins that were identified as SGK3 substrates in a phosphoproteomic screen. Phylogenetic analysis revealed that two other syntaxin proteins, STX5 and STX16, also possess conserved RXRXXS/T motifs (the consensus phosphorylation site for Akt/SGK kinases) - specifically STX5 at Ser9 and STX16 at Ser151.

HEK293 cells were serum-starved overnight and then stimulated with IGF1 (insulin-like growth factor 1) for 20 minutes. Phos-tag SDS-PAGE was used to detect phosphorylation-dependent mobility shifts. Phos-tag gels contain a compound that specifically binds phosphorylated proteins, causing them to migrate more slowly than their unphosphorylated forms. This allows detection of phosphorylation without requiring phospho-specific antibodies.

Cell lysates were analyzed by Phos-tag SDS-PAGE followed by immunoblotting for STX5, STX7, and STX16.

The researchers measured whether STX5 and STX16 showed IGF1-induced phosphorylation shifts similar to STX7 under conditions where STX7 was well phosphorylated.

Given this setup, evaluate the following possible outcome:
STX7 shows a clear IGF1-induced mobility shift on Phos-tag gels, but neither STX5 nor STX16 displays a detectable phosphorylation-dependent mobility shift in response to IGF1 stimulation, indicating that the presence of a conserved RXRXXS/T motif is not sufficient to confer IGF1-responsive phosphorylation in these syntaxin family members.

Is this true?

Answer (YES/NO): YES